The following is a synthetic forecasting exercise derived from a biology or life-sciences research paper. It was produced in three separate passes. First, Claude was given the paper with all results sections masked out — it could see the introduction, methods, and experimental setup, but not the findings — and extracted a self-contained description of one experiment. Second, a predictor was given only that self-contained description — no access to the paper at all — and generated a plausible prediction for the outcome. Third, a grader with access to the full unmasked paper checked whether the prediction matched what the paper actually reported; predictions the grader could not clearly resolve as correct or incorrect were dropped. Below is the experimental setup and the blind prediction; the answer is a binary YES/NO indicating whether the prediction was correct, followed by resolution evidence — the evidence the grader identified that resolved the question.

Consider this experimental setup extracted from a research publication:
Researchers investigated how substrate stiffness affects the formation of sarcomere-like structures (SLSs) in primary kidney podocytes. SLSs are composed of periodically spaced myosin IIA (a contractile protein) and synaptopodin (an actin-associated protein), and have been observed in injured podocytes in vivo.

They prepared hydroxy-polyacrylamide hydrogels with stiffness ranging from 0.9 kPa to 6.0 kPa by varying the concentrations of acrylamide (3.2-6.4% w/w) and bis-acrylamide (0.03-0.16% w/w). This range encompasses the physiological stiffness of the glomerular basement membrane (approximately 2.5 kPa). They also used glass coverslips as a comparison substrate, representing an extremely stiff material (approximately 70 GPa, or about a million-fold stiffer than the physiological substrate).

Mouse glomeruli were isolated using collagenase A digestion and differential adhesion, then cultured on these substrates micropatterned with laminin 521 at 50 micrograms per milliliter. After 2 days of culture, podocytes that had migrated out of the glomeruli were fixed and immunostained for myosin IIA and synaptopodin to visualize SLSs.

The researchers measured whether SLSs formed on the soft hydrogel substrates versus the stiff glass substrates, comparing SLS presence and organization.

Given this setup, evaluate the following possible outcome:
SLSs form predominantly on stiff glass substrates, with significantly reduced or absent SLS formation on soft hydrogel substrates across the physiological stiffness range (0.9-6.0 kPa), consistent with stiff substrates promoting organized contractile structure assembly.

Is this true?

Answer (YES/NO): NO